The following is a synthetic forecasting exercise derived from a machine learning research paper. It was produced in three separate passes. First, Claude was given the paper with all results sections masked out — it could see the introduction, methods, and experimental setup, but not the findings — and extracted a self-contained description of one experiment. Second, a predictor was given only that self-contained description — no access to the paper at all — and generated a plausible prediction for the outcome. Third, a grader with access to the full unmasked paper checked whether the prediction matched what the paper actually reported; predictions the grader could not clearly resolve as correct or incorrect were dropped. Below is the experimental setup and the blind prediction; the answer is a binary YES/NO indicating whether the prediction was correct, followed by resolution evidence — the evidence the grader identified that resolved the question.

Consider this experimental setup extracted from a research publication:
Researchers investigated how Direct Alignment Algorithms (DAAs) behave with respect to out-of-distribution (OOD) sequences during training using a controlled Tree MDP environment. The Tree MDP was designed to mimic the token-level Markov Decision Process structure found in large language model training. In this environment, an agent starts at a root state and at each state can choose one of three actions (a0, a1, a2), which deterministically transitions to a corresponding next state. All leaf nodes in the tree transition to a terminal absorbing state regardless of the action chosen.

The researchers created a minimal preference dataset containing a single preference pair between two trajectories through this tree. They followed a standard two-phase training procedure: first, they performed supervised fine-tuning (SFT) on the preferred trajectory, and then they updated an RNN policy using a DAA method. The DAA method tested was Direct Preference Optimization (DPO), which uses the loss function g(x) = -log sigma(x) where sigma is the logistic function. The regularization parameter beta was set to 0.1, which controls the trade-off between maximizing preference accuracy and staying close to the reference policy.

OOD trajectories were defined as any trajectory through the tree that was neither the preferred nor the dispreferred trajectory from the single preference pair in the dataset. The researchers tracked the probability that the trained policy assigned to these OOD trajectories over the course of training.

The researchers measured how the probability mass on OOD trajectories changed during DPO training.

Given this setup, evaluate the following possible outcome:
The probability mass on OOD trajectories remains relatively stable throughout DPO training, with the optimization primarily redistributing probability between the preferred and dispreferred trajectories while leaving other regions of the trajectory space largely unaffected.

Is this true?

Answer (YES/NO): NO